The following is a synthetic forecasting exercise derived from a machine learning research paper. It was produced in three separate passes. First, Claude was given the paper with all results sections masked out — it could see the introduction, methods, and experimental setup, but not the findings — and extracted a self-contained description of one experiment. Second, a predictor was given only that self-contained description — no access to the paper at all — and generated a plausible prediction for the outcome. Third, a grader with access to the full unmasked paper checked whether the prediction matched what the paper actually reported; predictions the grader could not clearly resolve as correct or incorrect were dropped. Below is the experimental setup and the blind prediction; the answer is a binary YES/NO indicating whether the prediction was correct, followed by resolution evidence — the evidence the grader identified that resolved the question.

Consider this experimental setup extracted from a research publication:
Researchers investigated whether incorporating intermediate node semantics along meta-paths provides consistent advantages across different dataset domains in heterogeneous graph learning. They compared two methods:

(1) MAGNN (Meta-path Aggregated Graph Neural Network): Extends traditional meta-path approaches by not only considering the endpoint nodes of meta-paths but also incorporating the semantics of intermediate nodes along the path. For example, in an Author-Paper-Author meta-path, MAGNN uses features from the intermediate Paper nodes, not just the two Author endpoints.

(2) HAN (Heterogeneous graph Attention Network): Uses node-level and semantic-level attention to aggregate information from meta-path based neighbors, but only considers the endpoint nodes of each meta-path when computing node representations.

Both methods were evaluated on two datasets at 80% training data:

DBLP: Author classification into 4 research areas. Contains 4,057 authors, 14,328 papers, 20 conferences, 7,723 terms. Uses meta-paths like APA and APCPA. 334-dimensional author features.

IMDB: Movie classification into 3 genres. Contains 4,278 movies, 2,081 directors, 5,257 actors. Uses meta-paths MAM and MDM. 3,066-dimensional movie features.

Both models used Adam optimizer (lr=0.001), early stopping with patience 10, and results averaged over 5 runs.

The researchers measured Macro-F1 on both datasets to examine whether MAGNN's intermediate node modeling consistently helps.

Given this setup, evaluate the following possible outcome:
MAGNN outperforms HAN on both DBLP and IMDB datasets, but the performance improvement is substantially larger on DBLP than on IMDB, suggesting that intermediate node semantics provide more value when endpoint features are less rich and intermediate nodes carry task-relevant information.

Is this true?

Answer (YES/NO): NO